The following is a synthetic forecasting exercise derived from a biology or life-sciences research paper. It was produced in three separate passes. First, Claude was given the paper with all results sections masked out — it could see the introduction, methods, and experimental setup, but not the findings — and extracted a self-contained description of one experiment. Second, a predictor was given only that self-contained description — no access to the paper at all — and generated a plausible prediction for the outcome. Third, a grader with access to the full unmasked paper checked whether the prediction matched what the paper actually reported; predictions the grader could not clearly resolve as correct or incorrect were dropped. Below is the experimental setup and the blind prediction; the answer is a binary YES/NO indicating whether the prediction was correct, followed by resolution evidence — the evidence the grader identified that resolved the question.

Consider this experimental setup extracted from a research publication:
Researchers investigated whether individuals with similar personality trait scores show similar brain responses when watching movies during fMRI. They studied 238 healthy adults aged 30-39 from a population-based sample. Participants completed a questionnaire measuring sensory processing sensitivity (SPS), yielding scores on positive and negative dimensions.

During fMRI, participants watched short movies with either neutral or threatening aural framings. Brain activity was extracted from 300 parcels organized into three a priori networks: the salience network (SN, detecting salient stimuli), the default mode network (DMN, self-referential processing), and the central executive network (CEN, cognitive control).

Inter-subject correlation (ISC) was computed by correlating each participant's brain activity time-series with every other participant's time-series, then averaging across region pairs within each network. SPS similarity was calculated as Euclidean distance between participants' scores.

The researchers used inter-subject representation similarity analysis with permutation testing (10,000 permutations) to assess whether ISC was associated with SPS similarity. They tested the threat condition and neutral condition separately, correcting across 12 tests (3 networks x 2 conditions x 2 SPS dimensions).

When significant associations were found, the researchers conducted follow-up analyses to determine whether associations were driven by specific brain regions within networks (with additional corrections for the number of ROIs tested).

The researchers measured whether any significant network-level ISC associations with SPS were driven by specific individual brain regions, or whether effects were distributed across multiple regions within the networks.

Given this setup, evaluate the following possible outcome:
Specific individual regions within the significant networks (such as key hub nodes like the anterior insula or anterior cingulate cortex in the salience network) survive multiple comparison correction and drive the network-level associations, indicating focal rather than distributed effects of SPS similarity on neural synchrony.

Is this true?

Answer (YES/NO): NO